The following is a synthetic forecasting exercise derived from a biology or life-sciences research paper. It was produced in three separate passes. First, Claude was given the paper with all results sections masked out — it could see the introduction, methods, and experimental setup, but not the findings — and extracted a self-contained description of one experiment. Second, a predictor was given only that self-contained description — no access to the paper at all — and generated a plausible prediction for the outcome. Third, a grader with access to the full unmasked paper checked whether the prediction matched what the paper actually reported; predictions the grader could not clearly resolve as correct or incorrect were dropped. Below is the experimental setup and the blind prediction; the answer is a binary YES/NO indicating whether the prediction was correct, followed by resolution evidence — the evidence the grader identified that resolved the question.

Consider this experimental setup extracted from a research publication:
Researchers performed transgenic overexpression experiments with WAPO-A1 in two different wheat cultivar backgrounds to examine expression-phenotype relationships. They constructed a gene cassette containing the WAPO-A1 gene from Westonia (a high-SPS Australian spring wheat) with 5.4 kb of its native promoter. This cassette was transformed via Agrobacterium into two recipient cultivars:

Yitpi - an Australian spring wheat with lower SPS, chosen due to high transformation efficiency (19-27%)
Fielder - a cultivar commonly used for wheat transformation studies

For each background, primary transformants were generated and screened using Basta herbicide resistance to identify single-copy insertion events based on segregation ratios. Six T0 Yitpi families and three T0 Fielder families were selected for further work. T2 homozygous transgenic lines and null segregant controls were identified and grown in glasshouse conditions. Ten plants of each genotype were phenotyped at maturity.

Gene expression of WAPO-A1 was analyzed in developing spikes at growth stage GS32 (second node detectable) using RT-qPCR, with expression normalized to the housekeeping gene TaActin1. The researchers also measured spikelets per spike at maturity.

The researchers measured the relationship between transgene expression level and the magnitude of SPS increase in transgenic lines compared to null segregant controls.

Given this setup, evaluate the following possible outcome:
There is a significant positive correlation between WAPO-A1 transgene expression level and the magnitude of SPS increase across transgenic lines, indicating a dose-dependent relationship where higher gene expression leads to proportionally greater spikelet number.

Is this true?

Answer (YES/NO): YES